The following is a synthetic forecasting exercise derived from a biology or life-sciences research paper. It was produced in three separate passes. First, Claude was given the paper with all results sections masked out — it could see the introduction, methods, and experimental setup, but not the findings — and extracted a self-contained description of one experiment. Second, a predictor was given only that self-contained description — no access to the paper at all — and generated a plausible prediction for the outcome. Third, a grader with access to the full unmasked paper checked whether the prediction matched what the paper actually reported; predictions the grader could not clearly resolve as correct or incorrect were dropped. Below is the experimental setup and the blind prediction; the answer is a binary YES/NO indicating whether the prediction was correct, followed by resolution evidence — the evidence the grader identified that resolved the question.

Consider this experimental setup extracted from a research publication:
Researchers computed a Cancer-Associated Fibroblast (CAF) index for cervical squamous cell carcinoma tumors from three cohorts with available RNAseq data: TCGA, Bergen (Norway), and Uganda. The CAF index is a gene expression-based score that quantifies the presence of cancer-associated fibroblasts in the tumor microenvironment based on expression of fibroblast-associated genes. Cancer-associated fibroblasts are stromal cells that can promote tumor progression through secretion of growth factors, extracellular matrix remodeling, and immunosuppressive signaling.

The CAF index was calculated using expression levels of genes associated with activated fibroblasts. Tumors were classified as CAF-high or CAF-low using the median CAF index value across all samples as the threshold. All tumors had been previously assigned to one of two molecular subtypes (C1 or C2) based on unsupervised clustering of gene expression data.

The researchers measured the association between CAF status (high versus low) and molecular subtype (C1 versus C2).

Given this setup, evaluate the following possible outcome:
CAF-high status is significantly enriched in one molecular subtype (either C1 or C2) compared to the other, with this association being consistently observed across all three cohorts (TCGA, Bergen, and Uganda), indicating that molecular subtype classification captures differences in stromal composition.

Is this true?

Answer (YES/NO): NO